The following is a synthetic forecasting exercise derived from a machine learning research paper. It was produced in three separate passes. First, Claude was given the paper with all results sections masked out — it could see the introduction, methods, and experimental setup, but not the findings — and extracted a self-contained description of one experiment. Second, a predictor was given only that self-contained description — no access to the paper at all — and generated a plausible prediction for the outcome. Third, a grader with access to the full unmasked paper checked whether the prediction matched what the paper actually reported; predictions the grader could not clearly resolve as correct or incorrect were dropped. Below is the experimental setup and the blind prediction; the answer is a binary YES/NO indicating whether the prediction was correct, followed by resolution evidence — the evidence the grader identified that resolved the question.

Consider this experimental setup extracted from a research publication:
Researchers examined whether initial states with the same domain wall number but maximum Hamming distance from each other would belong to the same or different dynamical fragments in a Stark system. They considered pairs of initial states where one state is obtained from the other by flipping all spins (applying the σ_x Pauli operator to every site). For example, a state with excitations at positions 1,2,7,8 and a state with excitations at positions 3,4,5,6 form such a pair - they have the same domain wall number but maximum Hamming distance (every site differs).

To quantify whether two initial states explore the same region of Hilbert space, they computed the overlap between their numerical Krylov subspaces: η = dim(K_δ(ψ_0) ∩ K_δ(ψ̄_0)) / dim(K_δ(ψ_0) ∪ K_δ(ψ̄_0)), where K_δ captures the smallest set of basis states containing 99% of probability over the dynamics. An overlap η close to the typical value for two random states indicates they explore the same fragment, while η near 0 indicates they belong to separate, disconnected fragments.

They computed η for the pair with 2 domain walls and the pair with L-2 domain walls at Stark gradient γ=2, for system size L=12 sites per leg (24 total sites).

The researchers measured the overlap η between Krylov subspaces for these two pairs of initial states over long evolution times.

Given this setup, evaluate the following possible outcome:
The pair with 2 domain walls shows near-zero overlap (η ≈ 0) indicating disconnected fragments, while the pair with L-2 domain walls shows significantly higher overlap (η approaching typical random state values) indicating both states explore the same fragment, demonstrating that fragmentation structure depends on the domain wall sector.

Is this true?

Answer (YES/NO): YES